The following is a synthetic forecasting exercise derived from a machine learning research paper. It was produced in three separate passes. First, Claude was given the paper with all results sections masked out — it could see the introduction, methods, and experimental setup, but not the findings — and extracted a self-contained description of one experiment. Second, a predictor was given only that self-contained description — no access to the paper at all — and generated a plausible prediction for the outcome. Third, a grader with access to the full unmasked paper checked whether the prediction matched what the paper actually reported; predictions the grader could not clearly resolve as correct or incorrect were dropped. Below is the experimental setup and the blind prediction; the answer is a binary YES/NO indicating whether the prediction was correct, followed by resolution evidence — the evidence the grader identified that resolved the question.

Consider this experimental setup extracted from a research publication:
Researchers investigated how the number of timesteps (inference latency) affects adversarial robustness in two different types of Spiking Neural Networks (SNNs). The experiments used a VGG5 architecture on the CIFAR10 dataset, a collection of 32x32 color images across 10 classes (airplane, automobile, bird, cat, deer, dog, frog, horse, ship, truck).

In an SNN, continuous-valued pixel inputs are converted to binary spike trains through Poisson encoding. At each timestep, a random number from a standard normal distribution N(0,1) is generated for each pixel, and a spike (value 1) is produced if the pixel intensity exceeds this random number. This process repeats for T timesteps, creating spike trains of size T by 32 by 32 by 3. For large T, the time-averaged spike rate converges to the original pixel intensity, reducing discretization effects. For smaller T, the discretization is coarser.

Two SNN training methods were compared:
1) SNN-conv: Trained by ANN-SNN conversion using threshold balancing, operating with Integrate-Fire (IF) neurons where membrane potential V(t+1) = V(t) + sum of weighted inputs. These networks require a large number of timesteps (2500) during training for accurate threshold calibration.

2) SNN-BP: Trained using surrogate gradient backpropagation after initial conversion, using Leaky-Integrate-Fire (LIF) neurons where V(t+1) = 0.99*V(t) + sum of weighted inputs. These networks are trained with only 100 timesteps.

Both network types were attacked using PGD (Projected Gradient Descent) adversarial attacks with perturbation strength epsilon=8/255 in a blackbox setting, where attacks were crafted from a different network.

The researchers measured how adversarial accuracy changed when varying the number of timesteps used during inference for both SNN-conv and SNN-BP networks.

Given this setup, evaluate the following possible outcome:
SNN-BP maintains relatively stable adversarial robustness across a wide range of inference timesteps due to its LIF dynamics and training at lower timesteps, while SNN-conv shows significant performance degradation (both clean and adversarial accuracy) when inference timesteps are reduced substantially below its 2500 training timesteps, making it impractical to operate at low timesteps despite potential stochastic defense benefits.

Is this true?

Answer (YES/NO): NO